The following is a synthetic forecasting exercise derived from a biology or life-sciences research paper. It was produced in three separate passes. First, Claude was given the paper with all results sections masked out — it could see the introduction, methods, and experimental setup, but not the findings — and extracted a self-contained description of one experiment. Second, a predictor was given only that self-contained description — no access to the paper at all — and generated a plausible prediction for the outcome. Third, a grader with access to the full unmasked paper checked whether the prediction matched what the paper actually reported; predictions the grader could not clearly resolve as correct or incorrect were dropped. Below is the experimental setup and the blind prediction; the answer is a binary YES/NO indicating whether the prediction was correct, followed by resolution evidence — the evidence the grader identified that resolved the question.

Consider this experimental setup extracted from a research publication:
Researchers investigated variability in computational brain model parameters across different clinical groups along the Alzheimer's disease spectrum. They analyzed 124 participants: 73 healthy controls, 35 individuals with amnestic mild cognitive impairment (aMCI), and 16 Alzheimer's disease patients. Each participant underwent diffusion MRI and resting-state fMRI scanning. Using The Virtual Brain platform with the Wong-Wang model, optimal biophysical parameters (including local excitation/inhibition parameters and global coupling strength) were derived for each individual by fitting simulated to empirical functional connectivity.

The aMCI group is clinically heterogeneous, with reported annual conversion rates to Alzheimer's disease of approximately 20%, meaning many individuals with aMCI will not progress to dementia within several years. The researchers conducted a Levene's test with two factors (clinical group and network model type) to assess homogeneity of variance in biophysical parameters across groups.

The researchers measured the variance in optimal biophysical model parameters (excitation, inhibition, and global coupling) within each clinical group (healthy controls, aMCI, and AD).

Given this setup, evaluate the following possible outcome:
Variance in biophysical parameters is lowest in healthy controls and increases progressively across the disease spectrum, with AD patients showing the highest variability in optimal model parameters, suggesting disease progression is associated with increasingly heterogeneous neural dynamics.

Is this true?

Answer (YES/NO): NO